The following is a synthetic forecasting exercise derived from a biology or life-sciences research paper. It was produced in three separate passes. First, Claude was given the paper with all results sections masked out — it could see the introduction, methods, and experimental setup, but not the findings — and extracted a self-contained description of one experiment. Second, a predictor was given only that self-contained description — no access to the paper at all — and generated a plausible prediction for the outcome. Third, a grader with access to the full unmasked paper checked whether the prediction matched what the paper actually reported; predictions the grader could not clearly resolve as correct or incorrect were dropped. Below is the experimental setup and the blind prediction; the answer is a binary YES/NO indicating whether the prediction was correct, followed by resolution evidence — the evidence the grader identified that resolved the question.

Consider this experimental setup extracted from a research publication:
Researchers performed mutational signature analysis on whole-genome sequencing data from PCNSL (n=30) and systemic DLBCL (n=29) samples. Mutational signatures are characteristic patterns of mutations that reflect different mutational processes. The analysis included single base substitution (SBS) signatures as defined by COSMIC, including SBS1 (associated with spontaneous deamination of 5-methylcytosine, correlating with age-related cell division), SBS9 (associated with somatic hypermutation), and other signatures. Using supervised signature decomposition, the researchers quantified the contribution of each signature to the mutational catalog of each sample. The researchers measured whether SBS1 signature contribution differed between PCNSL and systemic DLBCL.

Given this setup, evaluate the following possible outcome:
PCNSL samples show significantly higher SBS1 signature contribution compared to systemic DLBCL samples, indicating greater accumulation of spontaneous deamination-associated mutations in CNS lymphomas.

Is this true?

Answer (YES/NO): YES